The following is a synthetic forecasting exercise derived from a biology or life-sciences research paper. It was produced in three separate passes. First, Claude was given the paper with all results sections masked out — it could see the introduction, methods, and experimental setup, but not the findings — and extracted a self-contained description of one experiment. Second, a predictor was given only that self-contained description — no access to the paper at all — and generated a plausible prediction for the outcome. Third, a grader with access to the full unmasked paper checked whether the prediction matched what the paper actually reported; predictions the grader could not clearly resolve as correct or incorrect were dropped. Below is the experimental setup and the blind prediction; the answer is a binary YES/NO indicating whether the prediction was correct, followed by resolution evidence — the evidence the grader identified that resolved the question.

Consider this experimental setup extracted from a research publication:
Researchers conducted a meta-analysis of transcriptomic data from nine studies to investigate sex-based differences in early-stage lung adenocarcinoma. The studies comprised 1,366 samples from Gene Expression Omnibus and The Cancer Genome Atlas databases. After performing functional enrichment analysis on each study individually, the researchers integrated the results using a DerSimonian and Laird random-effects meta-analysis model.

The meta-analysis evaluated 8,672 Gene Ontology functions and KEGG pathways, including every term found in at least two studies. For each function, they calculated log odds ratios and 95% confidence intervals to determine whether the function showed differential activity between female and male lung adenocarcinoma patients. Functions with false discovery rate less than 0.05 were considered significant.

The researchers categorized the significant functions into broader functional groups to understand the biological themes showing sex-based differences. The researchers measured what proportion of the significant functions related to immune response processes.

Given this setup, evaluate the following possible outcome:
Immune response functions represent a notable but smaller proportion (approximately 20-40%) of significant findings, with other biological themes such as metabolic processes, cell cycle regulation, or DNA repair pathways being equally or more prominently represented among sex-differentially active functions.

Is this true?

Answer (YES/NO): NO